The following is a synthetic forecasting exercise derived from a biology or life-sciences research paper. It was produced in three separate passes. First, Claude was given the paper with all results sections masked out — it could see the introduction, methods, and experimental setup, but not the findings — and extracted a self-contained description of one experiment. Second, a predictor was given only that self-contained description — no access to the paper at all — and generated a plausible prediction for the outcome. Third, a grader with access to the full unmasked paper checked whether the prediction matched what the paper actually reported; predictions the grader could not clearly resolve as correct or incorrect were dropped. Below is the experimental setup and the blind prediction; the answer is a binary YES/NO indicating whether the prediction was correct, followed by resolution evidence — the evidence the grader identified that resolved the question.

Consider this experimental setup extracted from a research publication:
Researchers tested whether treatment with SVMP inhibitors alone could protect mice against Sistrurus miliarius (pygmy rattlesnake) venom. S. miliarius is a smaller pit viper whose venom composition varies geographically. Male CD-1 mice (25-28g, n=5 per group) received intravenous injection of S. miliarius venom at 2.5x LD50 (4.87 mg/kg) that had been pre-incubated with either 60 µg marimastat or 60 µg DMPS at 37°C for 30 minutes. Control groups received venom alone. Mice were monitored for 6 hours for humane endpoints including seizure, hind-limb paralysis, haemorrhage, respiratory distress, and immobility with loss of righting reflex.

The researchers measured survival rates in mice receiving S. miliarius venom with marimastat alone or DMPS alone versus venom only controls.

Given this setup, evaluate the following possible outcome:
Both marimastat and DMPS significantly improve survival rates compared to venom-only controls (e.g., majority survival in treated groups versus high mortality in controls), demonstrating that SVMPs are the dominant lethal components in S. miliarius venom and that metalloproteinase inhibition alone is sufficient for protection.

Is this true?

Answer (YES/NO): NO